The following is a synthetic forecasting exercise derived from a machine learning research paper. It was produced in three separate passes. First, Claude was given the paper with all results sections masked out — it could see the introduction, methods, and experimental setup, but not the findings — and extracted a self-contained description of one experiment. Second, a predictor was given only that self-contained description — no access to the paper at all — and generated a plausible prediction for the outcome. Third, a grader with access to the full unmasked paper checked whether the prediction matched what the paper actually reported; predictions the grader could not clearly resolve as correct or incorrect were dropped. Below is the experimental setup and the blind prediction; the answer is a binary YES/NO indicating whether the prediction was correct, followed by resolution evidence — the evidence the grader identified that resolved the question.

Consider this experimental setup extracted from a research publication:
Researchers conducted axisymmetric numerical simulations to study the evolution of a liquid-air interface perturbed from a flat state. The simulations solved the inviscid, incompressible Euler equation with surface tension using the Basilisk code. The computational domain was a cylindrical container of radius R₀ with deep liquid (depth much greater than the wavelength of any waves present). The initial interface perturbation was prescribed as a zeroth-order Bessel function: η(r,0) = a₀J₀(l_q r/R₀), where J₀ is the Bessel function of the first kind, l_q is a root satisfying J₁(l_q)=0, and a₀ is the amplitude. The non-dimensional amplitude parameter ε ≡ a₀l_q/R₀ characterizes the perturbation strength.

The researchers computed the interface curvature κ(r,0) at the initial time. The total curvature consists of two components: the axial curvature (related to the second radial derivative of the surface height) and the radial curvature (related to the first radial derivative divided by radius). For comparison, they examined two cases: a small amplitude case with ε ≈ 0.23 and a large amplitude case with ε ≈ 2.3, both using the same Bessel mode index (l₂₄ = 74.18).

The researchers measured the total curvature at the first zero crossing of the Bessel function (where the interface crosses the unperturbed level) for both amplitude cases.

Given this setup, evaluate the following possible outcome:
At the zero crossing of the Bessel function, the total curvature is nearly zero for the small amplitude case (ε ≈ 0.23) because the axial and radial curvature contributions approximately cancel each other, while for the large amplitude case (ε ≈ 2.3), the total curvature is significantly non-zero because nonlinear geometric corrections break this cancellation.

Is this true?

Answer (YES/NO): YES